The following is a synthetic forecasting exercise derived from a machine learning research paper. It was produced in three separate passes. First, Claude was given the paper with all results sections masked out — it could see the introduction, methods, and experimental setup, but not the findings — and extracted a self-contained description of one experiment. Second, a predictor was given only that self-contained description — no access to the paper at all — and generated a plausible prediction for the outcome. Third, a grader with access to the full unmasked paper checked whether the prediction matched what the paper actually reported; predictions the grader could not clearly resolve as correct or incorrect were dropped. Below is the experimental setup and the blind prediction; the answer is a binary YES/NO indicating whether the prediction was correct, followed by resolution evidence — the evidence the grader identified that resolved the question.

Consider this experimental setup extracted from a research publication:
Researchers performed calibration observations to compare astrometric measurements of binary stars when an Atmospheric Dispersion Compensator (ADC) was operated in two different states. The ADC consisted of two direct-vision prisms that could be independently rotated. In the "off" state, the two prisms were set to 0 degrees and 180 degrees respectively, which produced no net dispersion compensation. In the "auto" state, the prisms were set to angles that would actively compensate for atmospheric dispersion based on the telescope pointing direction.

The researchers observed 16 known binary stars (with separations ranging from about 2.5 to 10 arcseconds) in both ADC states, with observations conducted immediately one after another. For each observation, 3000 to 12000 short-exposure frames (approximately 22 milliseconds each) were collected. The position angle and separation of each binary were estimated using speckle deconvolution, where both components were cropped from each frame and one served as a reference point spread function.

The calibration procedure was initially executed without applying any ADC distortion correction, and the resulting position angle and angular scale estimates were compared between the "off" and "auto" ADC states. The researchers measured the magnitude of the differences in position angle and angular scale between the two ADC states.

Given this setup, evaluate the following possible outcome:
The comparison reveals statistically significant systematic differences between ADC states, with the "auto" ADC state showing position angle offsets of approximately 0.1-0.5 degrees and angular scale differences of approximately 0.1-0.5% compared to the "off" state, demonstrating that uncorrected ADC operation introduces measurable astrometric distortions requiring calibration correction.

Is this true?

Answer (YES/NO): NO